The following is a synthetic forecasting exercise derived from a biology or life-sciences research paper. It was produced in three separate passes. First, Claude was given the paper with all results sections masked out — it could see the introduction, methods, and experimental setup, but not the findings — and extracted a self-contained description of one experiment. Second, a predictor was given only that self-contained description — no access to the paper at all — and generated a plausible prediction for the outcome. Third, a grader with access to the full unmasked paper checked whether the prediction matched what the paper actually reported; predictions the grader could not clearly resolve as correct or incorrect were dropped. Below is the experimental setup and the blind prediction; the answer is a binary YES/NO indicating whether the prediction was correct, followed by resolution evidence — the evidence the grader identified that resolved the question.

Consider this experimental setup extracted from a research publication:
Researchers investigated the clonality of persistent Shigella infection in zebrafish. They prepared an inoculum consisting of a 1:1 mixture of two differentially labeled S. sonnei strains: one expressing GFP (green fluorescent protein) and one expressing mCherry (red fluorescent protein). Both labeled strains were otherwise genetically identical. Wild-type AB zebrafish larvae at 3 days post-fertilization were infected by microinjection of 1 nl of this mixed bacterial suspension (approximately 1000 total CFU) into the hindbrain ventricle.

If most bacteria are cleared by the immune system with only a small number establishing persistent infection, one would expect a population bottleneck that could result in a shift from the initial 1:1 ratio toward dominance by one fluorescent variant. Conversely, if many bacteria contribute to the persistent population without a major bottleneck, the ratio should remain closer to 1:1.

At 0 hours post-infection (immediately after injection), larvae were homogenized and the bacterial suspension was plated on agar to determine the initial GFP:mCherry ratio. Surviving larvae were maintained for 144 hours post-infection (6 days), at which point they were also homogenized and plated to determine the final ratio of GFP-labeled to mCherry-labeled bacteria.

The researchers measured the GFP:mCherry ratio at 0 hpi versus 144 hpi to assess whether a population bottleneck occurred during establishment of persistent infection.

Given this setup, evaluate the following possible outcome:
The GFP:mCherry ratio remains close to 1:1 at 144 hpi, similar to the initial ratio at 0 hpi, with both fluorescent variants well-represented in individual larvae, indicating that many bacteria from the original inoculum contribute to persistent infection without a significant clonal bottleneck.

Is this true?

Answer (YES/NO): NO